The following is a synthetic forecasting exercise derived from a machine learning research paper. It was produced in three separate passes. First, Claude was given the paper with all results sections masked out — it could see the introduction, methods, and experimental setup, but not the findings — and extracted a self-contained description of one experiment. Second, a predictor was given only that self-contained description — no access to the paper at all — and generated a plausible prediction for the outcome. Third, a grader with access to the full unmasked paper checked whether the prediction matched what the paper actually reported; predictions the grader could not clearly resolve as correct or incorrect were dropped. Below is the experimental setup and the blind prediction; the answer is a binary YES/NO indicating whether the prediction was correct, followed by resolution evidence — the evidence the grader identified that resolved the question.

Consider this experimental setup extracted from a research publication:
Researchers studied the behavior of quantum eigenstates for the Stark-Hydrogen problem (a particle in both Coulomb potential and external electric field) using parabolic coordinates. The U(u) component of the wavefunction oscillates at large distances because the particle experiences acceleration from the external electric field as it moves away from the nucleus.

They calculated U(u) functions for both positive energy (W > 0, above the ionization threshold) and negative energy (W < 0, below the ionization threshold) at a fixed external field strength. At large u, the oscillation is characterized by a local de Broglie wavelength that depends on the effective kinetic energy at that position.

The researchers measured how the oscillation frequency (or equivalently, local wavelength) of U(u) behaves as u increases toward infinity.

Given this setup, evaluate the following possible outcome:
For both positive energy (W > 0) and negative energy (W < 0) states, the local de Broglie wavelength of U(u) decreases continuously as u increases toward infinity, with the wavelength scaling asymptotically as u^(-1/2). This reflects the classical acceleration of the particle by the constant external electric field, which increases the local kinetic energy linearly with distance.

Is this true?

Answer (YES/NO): NO